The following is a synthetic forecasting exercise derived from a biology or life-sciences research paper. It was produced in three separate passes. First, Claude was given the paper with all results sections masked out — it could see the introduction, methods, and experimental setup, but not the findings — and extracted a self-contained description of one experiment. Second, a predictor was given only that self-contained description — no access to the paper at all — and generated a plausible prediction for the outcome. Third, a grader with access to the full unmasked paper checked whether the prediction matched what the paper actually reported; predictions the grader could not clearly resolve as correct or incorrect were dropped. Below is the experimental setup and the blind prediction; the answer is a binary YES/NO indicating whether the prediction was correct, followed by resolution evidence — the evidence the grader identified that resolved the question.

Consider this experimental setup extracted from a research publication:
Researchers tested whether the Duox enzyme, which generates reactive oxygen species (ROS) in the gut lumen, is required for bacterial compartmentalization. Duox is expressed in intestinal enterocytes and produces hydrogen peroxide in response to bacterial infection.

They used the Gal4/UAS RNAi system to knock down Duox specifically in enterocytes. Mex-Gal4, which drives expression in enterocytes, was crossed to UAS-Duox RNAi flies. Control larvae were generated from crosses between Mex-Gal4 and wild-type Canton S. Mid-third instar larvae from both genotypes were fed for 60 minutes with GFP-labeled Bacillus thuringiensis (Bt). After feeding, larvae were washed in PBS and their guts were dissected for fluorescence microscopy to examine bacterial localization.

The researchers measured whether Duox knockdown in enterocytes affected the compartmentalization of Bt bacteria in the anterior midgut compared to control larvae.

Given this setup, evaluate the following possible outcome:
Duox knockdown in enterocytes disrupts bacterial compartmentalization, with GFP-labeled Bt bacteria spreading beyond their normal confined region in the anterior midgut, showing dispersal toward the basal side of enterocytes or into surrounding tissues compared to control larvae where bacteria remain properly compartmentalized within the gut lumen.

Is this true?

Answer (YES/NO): NO